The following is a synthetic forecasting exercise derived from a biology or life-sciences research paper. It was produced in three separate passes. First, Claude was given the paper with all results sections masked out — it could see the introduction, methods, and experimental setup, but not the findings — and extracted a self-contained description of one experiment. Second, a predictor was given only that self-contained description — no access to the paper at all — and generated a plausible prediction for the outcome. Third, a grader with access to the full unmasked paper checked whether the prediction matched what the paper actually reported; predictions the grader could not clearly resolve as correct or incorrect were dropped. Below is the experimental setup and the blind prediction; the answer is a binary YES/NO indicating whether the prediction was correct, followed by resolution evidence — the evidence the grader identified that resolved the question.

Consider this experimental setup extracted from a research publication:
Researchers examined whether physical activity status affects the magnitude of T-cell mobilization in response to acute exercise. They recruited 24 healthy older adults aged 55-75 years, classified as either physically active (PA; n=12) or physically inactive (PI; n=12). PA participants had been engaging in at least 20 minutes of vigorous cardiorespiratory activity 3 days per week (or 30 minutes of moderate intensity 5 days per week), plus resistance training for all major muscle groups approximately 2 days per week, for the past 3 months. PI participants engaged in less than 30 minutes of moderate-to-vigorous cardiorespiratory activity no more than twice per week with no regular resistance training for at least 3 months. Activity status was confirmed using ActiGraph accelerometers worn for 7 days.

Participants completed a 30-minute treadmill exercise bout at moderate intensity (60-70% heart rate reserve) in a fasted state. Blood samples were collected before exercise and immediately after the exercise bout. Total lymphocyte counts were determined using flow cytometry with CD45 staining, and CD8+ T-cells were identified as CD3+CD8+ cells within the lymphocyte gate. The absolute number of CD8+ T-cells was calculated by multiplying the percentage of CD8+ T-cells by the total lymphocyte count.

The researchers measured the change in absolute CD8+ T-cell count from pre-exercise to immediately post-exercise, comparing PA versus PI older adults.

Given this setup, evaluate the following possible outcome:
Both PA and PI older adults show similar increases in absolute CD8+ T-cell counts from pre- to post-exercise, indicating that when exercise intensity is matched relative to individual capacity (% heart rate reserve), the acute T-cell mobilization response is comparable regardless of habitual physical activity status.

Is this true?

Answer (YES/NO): YES